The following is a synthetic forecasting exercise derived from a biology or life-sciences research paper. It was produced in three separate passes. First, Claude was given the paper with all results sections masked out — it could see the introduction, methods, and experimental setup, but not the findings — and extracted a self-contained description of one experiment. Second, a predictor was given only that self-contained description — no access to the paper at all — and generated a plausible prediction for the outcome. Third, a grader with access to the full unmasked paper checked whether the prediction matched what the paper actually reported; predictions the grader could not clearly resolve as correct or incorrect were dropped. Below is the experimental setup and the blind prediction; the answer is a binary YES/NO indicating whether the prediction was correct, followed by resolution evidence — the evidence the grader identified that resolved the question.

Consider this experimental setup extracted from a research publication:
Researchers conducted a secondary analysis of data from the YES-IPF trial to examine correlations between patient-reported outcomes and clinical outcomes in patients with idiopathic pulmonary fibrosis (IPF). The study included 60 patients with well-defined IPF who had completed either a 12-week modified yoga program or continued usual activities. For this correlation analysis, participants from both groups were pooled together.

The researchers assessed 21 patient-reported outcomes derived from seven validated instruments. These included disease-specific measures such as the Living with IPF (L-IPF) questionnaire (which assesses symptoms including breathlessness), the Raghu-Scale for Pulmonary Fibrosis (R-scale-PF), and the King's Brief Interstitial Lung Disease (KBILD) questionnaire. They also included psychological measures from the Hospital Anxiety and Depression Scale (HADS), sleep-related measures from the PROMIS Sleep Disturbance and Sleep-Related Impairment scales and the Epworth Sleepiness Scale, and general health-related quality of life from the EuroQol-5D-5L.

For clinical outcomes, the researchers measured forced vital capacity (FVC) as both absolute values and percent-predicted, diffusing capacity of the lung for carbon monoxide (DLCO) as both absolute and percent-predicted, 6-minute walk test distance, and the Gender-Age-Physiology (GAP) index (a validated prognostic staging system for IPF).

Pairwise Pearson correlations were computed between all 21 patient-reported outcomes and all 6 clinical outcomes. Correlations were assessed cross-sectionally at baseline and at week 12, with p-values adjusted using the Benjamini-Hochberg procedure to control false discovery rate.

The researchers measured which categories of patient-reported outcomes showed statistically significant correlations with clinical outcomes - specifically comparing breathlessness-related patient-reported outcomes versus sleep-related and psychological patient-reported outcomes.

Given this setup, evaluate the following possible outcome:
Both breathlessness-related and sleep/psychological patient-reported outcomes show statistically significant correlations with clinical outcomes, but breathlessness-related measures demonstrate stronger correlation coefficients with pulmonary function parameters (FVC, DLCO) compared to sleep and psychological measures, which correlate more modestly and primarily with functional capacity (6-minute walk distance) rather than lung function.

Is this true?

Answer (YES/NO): NO